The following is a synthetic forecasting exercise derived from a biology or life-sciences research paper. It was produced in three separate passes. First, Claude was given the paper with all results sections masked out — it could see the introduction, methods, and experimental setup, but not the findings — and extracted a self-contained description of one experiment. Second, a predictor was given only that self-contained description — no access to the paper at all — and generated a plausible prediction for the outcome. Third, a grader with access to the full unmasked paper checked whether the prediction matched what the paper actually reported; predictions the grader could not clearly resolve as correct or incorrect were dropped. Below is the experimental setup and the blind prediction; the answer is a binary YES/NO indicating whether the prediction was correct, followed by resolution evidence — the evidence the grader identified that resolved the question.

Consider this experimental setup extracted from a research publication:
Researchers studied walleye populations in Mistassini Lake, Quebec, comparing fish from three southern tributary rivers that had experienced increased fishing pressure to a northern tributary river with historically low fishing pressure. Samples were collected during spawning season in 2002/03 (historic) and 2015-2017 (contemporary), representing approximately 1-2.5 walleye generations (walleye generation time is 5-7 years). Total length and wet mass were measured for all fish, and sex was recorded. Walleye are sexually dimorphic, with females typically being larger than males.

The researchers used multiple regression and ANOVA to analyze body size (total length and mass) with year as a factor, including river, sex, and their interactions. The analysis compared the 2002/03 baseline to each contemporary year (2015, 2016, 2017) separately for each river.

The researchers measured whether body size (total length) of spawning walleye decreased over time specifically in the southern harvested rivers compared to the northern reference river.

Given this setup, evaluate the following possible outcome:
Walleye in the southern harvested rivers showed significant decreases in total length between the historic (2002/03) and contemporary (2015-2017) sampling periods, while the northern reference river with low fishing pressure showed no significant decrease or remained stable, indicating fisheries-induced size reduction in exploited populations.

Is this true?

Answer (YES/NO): YES